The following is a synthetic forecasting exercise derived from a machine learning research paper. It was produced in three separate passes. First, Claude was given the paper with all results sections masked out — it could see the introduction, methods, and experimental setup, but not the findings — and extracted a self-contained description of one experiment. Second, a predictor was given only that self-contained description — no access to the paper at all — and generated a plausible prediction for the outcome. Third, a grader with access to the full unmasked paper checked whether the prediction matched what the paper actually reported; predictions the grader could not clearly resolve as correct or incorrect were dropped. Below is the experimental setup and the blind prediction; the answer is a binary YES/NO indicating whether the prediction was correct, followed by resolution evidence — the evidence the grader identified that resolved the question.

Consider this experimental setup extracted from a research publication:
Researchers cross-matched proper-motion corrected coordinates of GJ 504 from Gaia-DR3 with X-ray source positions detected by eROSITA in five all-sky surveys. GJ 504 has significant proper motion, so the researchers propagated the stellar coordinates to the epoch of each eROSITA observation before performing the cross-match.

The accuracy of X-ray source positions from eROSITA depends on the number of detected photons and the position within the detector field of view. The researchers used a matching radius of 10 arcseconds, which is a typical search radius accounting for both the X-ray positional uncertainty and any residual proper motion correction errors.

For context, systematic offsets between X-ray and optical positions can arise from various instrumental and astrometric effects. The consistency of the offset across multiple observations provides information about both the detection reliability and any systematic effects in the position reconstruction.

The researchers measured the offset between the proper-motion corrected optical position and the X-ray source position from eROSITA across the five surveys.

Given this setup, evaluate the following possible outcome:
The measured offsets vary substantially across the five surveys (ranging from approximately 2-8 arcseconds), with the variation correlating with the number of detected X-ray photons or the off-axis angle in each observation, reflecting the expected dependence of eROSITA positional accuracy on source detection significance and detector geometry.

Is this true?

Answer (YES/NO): NO